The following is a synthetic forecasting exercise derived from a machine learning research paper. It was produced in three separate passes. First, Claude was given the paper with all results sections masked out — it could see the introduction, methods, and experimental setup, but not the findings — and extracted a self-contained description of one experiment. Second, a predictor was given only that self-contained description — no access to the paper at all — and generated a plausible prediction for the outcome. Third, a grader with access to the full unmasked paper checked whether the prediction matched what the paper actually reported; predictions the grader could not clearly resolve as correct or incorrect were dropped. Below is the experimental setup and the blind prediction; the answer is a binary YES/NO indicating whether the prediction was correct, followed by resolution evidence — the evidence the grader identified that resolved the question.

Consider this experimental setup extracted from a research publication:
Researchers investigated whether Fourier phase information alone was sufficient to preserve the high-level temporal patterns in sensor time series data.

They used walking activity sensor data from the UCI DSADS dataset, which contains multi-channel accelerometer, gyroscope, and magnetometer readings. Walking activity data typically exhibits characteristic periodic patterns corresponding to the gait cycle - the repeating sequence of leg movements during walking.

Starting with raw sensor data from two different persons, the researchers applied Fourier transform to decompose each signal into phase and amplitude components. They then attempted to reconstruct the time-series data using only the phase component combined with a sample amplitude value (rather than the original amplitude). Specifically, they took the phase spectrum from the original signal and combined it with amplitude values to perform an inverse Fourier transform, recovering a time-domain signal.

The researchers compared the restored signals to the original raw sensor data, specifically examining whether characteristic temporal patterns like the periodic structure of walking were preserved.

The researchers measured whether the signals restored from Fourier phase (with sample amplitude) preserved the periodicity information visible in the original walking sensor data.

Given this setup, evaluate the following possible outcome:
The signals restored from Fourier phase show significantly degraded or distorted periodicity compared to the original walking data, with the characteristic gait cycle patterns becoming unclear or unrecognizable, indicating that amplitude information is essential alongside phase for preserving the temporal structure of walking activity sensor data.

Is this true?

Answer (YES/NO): YES